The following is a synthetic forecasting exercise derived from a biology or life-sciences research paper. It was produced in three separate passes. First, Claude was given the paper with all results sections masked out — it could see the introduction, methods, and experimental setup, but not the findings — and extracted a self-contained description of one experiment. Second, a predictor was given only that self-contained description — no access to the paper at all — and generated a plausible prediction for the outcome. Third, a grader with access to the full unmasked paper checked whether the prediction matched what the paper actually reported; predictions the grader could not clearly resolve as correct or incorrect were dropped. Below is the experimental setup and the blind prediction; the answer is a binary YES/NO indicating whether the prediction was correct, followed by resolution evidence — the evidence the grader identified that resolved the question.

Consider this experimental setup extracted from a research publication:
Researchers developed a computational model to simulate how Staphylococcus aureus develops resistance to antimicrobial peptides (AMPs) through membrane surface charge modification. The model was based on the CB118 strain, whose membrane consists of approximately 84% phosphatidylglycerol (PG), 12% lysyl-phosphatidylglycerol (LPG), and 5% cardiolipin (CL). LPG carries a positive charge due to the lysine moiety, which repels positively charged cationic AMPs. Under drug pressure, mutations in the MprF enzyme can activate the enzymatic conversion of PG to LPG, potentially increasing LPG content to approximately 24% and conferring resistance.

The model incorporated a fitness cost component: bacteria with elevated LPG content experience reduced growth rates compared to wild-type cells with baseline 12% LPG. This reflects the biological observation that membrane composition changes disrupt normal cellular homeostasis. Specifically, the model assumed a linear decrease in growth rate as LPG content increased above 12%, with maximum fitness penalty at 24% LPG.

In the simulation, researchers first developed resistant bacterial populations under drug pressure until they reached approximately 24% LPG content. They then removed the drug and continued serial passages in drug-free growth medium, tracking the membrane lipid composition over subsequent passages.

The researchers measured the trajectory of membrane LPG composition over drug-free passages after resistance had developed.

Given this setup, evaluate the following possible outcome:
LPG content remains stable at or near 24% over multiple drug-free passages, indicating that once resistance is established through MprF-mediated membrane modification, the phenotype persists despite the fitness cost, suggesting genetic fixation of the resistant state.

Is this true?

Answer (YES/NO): NO